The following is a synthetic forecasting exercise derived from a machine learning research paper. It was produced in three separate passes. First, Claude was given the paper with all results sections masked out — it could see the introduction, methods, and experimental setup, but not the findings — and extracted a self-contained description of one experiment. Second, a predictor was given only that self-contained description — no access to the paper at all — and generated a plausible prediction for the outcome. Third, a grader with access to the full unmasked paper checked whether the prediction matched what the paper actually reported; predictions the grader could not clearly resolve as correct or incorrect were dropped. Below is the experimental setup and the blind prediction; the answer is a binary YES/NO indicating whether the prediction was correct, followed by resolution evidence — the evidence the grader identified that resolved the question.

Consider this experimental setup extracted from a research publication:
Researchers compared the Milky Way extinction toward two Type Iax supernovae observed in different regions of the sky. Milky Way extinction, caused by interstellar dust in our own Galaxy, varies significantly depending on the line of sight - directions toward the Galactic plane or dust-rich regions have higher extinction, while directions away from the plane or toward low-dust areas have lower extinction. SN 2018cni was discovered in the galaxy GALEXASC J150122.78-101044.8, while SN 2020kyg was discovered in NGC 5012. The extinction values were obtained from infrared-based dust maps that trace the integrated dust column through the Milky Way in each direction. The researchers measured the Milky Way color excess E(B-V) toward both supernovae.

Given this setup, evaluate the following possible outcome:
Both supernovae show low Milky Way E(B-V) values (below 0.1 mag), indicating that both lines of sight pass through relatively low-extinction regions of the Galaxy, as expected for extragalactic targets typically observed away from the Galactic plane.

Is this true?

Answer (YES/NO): YES